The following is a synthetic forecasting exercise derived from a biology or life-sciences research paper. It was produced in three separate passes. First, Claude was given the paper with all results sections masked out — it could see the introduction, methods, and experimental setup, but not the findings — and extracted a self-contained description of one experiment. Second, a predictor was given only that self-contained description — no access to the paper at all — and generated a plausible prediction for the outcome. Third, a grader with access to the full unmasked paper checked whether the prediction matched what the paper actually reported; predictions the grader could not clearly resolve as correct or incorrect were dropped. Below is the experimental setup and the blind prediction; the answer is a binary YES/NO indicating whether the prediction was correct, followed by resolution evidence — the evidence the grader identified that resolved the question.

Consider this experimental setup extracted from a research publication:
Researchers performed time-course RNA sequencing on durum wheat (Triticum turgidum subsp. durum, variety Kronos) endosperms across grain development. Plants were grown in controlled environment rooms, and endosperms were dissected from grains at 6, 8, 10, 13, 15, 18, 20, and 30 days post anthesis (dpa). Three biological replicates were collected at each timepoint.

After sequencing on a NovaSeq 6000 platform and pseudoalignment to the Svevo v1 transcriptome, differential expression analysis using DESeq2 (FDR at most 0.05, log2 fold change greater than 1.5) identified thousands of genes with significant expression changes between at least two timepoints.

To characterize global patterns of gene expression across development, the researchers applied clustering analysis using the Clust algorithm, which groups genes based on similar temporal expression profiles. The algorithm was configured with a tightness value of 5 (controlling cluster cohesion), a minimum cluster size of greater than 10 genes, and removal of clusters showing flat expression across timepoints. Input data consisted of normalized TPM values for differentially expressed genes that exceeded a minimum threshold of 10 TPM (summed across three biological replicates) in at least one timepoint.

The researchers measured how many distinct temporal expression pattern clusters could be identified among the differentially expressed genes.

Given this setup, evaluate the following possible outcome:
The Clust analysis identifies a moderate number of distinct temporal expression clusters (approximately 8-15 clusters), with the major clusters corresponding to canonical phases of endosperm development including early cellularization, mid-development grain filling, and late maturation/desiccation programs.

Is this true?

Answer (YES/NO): YES